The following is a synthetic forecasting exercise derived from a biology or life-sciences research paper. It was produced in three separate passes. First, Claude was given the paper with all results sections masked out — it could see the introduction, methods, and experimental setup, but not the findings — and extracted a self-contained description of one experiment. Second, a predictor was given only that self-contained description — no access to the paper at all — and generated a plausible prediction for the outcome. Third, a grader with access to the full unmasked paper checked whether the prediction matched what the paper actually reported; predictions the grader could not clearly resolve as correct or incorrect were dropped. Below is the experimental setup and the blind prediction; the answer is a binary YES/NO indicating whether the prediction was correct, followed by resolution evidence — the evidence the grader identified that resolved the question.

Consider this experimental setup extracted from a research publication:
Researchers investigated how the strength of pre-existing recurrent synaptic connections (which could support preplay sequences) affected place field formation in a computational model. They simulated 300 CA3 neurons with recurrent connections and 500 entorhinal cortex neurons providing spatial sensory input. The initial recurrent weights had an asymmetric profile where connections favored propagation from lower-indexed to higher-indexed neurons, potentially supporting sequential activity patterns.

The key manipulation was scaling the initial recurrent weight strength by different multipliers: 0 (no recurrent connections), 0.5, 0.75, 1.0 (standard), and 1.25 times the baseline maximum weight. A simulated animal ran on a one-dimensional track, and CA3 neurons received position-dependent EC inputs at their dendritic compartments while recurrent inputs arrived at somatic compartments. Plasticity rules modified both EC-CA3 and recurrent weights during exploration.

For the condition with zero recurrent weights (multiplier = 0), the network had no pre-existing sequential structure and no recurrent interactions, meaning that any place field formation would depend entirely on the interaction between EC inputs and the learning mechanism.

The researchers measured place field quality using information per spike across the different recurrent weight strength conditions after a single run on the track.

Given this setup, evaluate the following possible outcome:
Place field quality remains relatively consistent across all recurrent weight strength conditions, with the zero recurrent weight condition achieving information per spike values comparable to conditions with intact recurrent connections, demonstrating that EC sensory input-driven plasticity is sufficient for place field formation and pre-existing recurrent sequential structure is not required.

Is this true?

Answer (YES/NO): NO